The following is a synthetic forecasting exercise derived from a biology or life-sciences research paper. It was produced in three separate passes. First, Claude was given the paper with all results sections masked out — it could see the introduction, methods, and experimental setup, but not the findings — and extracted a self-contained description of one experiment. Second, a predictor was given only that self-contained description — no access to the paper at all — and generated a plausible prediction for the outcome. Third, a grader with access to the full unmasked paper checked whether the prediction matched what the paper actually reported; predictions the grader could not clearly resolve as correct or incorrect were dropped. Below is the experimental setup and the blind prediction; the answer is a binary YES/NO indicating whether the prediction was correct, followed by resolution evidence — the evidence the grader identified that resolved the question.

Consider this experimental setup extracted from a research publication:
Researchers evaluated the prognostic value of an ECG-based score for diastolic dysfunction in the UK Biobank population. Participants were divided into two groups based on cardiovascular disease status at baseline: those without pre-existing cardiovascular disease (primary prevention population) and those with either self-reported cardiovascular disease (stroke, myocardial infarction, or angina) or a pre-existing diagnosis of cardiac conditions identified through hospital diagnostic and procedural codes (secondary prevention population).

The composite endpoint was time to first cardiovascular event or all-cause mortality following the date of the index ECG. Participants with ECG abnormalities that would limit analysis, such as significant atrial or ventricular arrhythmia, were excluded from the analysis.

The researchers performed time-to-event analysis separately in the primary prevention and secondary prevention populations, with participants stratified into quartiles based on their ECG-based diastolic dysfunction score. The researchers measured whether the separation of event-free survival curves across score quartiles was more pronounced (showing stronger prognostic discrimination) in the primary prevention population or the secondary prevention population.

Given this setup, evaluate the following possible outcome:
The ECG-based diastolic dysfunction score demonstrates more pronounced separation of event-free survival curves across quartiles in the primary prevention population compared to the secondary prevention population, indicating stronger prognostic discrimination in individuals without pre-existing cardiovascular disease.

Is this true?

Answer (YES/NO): YES